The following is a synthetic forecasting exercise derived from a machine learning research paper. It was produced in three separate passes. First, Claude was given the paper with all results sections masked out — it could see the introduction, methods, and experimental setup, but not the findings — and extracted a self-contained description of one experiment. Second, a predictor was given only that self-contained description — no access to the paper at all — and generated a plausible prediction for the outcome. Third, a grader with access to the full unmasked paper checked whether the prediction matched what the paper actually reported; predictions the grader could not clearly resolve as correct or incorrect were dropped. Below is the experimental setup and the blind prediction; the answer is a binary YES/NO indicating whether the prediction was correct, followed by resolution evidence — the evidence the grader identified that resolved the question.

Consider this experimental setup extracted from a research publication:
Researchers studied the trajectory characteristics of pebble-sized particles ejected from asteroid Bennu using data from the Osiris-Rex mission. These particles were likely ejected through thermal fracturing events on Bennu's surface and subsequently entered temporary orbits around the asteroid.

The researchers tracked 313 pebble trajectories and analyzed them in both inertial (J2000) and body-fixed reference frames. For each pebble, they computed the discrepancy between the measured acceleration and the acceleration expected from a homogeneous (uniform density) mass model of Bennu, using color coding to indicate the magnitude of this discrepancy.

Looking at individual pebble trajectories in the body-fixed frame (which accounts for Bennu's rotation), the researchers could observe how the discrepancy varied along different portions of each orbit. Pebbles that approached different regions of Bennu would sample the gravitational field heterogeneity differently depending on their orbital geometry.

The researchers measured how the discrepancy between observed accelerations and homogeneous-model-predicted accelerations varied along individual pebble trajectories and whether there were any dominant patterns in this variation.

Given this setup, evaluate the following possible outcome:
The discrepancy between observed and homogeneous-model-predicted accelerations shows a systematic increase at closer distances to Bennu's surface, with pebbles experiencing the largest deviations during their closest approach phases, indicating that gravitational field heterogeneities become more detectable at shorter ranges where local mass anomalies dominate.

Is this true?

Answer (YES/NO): NO